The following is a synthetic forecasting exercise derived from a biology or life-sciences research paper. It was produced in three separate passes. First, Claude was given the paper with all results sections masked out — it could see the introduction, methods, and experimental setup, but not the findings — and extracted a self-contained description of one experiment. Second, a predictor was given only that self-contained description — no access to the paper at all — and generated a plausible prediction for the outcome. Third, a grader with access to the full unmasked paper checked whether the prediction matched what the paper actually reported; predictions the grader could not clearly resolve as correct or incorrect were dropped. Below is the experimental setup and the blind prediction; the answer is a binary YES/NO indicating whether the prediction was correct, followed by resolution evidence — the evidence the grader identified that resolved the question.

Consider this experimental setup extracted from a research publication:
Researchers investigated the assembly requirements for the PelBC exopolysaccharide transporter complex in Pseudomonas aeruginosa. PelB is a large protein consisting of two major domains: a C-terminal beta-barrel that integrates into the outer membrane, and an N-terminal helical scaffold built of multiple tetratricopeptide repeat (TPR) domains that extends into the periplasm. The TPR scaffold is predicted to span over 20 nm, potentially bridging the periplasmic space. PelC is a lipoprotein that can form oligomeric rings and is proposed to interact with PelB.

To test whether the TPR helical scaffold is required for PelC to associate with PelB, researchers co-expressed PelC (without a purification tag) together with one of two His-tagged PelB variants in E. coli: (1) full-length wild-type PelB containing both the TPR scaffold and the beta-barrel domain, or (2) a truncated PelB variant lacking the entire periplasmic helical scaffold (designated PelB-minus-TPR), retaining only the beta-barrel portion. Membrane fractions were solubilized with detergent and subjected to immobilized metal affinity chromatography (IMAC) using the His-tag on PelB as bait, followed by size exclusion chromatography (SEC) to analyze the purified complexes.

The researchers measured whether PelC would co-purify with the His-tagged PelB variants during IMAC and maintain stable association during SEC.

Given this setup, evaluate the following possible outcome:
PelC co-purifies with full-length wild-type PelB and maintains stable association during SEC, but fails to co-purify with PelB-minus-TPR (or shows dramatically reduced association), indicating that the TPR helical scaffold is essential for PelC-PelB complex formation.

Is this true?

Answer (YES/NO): YES